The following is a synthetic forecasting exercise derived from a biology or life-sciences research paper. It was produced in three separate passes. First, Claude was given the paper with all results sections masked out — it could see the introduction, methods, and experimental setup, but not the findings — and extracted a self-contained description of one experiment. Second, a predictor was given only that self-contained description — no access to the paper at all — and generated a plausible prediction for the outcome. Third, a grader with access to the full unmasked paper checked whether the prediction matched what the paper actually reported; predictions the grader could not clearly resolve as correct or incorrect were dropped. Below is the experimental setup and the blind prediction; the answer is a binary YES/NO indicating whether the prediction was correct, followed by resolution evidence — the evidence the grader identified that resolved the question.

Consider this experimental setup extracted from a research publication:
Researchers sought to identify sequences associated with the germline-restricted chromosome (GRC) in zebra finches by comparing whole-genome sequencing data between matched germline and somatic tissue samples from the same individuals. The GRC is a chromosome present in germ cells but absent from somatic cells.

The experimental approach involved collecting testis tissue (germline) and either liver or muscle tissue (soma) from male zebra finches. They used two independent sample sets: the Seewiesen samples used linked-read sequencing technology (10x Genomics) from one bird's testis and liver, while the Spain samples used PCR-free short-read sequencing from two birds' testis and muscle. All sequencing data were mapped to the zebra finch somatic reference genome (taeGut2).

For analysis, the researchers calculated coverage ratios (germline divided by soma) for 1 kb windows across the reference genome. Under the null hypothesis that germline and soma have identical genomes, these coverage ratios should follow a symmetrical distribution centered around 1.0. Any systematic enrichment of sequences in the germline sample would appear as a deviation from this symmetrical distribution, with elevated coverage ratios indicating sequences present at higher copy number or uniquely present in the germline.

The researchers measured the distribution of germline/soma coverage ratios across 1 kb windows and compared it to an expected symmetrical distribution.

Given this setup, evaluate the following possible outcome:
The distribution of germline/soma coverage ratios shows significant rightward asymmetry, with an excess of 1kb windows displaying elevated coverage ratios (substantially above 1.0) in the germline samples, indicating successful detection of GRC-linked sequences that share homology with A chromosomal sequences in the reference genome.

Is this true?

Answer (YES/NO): YES